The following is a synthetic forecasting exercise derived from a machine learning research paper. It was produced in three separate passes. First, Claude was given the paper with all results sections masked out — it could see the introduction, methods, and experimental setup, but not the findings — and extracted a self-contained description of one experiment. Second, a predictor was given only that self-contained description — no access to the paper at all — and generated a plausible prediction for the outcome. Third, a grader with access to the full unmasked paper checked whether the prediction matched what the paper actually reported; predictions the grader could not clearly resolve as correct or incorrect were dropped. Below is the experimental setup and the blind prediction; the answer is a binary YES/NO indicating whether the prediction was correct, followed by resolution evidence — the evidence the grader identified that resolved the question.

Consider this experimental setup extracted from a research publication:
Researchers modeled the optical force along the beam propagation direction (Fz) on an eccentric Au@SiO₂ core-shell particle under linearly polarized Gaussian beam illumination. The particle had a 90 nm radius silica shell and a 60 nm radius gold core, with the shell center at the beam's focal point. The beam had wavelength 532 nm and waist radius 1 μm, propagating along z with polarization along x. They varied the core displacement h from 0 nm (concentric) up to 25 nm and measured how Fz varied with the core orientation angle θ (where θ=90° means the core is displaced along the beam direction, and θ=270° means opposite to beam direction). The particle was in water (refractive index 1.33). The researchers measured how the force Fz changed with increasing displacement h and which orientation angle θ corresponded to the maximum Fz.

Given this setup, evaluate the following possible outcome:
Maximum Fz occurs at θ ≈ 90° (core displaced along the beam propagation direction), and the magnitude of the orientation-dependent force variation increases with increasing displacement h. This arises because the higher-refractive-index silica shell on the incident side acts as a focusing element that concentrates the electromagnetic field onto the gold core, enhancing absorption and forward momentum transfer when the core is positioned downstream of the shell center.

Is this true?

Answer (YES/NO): YES